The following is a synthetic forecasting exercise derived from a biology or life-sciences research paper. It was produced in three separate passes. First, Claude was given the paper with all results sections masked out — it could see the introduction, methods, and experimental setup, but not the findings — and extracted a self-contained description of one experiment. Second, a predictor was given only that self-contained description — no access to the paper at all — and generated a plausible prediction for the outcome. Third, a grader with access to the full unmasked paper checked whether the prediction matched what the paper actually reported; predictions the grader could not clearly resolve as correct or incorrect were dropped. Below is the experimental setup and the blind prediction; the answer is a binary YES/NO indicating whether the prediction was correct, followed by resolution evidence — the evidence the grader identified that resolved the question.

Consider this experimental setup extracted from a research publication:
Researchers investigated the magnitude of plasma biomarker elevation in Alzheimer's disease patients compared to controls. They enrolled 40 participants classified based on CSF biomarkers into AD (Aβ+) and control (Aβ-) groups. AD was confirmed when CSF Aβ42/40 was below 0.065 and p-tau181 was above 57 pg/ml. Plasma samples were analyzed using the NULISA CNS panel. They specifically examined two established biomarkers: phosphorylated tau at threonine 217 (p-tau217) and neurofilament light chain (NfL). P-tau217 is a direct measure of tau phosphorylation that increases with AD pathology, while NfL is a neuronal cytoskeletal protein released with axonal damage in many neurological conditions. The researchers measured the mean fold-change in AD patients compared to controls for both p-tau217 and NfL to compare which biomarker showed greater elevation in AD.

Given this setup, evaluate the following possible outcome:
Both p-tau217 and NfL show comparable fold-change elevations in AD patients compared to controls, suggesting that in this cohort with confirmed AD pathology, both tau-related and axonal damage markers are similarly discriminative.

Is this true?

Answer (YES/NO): NO